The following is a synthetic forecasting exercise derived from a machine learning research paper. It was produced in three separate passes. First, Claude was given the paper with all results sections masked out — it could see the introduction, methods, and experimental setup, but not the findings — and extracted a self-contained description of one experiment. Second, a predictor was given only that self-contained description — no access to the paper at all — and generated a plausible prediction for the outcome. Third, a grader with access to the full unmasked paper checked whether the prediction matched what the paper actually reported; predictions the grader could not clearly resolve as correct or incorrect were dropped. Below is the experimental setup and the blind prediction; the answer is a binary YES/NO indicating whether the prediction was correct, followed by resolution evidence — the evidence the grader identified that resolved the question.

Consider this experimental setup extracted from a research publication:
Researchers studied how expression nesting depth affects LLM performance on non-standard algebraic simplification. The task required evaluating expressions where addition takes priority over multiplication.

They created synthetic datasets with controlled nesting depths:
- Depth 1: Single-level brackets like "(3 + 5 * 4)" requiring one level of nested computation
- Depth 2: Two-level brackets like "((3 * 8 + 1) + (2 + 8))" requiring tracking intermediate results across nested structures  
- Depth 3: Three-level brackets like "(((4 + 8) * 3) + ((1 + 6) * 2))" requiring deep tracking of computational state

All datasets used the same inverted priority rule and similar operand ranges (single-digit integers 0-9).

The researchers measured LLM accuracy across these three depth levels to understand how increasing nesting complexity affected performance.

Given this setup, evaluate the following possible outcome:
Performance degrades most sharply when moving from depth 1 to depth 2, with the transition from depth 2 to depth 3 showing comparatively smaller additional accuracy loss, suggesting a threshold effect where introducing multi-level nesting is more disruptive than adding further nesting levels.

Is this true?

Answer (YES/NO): NO